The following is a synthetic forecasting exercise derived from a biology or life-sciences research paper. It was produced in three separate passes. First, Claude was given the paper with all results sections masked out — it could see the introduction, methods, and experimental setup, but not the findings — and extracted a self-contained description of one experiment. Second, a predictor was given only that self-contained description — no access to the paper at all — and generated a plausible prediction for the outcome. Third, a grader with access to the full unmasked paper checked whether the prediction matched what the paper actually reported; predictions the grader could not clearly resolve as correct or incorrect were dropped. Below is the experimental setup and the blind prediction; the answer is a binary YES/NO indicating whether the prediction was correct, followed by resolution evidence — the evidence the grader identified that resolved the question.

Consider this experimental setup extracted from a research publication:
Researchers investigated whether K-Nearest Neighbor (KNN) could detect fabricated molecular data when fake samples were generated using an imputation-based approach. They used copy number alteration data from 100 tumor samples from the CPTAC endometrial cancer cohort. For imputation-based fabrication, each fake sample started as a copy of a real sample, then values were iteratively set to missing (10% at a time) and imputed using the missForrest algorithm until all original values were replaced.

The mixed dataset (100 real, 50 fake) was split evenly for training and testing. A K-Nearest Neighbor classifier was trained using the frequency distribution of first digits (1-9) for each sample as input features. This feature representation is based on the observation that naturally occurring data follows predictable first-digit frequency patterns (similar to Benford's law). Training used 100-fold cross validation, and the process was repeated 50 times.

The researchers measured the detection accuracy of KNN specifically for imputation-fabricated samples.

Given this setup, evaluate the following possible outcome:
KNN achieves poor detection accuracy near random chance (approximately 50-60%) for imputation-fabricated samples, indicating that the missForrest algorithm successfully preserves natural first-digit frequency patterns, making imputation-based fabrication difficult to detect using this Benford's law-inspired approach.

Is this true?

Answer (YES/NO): NO